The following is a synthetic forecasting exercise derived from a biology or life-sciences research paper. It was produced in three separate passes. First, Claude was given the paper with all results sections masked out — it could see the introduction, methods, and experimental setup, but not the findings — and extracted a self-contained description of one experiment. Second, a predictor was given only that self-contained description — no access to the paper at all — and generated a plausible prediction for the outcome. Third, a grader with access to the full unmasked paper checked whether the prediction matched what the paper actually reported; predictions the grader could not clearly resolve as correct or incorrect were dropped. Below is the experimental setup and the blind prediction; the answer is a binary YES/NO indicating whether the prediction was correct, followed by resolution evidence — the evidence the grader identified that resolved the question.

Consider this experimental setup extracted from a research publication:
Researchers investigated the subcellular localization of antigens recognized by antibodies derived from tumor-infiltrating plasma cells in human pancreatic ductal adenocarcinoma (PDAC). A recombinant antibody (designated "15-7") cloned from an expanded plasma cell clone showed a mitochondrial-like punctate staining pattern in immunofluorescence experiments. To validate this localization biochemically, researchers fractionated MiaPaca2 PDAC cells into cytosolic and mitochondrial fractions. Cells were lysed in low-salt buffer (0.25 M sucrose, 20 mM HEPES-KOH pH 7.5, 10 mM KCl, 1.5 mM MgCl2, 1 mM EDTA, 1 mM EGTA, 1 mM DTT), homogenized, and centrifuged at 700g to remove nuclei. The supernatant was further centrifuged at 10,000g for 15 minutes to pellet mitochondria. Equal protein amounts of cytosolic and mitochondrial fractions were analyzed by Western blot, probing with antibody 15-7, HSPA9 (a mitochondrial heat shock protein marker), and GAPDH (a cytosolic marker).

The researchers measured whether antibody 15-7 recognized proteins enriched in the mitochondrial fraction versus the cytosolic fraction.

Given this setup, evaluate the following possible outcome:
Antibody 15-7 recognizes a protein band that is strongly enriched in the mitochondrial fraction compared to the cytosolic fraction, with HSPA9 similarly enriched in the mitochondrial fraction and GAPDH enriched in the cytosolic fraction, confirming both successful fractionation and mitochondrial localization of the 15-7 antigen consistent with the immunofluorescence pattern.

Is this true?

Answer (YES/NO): YES